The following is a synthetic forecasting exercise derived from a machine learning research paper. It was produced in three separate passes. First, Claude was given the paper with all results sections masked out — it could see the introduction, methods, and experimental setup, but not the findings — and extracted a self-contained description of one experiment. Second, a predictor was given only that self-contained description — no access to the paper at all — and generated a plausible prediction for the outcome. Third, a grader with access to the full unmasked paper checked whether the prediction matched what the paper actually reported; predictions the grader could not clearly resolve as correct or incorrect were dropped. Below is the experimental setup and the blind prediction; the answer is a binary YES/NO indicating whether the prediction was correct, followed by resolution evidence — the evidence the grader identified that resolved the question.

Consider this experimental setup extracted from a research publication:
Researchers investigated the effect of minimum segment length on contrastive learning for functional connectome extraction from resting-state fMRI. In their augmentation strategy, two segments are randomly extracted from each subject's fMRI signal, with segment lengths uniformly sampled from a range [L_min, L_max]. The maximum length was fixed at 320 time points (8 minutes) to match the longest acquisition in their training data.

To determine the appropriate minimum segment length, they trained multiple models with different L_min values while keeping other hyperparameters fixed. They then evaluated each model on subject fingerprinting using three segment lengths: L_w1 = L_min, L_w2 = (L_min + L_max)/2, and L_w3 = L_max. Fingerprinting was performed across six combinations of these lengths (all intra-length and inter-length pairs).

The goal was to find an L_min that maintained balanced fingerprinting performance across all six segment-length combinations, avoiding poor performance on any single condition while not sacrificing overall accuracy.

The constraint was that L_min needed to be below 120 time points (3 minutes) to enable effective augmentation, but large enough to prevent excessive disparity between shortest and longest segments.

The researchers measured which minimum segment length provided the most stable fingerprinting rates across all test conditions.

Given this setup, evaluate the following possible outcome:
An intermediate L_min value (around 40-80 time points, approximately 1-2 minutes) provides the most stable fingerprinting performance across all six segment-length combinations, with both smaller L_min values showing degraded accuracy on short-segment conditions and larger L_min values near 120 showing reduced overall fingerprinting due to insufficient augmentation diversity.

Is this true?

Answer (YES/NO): YES